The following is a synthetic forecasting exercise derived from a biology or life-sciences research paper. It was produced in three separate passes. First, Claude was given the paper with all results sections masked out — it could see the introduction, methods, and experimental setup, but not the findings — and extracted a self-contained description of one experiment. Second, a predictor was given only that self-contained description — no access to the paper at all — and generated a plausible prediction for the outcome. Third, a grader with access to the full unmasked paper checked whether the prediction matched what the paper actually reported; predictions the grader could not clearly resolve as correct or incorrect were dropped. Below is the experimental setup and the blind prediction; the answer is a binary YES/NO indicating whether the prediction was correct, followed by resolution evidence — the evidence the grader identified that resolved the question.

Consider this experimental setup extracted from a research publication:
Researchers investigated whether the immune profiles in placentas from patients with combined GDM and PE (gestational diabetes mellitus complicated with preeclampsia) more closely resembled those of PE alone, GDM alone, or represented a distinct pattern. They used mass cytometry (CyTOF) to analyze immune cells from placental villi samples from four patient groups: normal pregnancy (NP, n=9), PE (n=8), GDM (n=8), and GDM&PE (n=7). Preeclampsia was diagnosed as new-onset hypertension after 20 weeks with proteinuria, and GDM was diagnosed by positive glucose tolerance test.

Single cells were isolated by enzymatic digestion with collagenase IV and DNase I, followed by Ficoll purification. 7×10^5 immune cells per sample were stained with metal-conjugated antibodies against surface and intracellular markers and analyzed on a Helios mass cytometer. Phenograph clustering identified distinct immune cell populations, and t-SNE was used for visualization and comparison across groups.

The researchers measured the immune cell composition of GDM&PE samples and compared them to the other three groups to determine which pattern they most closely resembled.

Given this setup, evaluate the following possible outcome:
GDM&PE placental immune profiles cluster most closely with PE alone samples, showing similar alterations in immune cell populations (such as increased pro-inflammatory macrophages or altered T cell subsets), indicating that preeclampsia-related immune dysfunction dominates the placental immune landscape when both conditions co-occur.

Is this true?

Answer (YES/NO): NO